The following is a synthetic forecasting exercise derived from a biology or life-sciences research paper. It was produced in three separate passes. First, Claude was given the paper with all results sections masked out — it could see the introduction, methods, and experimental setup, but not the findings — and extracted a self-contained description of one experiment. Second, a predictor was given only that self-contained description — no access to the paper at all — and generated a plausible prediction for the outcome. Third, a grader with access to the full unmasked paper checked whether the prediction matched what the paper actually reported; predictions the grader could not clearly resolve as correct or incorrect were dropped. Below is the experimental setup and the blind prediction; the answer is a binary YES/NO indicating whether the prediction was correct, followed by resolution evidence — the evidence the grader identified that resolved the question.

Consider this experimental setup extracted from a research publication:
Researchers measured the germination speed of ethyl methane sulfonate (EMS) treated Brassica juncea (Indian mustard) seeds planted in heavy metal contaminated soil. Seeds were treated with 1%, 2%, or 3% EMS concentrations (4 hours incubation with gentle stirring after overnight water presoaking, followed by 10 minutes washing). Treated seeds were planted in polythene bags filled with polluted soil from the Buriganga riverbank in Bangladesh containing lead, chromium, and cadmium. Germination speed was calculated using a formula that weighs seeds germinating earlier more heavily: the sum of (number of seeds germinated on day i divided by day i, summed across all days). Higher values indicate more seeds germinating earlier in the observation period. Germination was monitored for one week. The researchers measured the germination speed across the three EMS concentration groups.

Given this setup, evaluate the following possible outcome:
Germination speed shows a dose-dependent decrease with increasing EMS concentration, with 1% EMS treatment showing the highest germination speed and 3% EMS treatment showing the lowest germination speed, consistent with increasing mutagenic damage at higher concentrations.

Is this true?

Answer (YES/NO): YES